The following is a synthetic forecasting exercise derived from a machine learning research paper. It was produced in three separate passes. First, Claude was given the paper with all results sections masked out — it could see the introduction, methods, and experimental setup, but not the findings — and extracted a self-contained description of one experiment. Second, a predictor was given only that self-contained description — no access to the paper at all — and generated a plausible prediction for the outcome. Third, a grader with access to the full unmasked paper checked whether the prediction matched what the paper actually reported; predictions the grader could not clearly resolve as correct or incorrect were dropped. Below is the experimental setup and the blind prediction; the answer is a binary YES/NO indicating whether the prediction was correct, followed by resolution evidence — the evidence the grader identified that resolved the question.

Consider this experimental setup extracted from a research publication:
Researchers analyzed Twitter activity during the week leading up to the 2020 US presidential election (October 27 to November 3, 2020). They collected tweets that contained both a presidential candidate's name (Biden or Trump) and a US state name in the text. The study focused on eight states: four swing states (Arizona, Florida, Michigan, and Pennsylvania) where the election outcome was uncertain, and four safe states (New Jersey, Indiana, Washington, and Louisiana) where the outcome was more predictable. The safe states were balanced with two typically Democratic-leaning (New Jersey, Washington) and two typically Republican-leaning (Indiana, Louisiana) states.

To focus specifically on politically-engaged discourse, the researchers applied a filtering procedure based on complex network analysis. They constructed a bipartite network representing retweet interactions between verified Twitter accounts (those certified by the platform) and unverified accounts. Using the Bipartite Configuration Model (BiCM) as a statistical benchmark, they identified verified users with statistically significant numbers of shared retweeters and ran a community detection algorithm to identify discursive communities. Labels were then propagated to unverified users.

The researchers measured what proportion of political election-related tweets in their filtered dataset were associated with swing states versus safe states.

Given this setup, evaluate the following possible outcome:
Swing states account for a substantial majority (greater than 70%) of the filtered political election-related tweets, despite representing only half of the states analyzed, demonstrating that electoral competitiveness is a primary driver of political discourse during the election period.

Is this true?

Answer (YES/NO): YES